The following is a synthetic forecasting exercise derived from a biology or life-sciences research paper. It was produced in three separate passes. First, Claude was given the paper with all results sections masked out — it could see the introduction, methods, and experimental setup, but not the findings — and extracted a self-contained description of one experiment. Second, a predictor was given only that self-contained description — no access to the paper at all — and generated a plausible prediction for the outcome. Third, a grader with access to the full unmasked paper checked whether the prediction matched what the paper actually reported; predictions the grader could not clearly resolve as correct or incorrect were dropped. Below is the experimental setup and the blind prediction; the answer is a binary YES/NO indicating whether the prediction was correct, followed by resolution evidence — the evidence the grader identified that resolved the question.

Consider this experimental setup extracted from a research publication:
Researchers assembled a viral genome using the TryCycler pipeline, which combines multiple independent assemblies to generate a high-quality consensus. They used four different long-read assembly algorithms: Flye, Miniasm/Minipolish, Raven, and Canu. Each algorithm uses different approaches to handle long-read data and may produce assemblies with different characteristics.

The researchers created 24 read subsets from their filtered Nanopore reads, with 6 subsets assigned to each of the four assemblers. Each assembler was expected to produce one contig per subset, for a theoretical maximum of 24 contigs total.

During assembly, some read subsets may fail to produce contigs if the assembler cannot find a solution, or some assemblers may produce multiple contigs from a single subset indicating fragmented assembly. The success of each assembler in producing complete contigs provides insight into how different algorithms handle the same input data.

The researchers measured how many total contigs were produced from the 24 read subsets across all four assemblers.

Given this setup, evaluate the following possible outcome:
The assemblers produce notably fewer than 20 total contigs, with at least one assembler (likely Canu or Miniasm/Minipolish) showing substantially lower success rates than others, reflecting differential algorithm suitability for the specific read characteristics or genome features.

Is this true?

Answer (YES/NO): NO